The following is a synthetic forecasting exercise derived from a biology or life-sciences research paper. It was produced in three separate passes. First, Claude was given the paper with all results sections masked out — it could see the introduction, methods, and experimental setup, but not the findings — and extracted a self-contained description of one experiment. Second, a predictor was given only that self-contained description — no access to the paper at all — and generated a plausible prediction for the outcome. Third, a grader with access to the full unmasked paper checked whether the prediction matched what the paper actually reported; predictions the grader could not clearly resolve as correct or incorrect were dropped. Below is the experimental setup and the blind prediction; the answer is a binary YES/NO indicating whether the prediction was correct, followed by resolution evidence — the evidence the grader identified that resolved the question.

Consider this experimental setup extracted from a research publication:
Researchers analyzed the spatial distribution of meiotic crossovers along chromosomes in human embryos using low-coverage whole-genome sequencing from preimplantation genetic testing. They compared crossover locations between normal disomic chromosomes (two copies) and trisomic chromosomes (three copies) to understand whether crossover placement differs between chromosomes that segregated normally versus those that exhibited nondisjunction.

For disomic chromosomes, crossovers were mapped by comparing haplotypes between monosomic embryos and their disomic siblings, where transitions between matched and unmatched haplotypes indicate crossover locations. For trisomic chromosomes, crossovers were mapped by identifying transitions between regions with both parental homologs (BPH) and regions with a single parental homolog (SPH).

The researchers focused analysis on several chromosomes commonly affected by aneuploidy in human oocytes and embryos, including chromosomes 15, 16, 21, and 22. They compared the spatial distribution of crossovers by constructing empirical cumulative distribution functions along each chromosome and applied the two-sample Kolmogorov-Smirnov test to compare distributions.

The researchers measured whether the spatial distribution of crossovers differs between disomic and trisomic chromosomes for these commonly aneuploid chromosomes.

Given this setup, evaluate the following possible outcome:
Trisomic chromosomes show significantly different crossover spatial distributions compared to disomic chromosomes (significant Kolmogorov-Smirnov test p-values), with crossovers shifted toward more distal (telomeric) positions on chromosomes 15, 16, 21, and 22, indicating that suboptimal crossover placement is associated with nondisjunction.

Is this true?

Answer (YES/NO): NO